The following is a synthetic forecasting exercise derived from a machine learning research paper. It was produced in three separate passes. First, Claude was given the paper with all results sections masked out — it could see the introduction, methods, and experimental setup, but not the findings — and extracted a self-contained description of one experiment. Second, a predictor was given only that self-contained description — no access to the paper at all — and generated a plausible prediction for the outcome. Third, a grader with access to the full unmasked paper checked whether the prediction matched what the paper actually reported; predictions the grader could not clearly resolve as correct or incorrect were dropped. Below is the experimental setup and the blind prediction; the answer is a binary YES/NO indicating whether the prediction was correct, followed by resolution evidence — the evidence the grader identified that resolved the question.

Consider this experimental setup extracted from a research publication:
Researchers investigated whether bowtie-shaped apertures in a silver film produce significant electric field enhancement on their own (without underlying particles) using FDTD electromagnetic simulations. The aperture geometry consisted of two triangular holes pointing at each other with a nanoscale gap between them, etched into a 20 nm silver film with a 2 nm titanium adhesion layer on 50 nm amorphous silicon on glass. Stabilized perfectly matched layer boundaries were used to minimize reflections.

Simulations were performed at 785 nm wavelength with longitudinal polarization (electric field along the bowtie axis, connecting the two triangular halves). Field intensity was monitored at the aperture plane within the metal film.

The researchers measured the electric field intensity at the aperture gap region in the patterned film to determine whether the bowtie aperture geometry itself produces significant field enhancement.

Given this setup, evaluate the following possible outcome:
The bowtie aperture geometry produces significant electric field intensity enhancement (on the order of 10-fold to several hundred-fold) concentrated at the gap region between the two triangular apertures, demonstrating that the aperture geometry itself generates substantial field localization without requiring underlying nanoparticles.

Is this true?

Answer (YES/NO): YES